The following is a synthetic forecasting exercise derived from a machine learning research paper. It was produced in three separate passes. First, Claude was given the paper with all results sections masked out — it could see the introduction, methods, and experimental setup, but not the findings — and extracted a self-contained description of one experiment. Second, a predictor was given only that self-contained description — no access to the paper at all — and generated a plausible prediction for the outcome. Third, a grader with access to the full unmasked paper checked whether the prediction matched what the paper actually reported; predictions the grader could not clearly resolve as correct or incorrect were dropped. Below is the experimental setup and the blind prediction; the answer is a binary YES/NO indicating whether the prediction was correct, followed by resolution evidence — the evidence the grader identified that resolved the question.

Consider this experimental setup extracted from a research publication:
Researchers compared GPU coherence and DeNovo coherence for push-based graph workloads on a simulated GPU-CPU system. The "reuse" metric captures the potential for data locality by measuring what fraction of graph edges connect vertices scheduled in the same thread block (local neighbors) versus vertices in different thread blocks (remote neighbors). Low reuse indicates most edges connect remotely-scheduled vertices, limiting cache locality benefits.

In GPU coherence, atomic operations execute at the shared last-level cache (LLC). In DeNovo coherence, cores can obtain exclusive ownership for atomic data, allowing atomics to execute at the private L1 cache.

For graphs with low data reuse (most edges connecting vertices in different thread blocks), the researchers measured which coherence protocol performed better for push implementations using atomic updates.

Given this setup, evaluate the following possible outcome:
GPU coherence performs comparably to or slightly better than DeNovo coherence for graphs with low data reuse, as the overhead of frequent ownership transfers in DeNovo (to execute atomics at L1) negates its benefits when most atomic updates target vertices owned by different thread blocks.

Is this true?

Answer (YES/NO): YES